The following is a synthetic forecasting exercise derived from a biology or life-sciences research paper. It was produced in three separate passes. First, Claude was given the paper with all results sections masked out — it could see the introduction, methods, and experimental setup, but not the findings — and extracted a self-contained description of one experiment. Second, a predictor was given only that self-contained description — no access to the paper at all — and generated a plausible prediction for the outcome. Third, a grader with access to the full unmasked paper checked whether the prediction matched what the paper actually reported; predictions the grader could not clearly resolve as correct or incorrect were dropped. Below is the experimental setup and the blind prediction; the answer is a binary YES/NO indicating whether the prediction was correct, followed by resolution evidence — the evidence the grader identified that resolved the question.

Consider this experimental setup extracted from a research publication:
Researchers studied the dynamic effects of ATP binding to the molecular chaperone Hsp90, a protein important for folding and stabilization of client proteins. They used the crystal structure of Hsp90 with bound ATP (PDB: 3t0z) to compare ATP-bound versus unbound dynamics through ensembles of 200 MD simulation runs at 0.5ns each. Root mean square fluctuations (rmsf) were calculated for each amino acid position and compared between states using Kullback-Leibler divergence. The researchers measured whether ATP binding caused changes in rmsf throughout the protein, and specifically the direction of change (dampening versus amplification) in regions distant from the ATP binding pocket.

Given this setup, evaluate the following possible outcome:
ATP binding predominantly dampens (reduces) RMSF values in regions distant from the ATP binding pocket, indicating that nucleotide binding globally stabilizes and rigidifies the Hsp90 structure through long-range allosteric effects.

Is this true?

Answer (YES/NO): NO